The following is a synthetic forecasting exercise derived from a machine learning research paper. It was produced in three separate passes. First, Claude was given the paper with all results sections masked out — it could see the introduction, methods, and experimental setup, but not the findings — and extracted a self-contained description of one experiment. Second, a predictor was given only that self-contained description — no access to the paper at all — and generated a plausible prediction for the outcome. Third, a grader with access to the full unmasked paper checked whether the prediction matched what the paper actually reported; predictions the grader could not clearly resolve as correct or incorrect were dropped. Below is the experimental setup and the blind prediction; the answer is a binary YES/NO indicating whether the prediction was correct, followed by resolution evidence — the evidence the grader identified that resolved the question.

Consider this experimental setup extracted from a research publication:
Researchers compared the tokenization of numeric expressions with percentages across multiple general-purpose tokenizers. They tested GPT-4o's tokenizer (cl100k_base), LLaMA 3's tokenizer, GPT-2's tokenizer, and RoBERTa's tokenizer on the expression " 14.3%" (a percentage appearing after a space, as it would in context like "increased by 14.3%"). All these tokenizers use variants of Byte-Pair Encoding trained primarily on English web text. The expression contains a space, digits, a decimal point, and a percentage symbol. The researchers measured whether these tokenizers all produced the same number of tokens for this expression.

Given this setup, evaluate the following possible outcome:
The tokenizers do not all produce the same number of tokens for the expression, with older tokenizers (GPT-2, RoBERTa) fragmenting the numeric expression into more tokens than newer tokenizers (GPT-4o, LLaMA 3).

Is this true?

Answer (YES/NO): NO